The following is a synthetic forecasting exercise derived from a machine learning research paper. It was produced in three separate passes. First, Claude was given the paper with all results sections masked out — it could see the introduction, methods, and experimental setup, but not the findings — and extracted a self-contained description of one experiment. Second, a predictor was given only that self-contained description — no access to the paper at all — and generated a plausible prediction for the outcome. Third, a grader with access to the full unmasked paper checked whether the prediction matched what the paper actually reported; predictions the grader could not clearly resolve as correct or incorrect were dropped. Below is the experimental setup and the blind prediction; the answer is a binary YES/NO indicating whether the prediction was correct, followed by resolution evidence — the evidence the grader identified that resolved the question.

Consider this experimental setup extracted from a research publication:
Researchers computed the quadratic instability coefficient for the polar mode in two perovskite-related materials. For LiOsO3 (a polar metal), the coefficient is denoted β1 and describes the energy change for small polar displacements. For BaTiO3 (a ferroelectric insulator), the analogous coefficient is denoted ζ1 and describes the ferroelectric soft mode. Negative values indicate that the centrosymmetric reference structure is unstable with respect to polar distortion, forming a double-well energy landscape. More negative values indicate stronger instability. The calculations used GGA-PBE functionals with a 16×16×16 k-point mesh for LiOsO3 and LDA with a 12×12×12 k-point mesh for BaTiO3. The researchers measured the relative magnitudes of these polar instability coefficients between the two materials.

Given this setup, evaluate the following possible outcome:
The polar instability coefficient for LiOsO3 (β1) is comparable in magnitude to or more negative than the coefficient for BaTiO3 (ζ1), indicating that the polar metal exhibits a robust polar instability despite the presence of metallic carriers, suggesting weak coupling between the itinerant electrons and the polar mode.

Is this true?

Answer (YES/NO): NO